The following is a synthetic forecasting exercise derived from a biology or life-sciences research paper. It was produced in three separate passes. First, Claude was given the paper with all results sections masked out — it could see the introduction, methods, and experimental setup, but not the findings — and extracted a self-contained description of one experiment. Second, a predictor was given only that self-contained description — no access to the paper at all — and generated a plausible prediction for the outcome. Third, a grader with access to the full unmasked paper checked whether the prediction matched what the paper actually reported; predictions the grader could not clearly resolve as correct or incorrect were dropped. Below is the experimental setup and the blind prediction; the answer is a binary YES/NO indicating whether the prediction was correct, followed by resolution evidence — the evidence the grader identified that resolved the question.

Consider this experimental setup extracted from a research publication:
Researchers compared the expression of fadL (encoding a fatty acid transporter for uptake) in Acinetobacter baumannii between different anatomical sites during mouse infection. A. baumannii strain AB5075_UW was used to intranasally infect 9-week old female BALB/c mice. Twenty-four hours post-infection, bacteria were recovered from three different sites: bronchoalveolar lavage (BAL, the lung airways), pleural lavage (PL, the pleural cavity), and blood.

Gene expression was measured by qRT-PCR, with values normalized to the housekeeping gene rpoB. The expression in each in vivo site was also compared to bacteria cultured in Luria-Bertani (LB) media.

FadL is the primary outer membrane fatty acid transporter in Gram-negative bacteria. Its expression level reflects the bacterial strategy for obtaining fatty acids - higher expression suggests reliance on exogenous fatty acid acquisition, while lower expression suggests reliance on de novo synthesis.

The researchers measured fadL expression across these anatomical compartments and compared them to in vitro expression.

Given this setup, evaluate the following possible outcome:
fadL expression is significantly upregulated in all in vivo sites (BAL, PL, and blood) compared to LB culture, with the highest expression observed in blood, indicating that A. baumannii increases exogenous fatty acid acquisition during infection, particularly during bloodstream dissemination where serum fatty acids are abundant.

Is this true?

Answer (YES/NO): NO